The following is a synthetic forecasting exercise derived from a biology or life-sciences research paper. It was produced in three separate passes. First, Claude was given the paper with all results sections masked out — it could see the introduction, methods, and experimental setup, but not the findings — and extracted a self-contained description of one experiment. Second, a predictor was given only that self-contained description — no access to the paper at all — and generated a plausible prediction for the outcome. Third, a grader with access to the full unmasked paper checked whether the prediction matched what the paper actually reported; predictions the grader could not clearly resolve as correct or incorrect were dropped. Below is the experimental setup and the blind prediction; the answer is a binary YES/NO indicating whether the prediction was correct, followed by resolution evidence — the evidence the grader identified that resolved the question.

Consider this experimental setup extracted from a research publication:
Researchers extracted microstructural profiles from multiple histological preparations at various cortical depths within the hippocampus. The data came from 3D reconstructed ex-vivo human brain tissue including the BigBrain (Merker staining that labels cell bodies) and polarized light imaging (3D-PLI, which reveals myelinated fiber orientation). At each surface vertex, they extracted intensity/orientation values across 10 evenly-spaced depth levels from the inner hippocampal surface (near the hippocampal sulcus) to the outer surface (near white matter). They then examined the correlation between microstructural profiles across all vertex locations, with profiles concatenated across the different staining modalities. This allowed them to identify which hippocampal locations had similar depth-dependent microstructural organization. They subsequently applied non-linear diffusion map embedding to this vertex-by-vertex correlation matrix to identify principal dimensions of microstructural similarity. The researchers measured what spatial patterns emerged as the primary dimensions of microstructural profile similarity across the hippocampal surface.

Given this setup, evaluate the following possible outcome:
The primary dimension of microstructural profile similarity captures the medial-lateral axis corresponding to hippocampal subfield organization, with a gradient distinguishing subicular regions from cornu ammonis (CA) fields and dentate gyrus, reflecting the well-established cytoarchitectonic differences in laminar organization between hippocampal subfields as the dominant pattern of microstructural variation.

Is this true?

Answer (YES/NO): NO